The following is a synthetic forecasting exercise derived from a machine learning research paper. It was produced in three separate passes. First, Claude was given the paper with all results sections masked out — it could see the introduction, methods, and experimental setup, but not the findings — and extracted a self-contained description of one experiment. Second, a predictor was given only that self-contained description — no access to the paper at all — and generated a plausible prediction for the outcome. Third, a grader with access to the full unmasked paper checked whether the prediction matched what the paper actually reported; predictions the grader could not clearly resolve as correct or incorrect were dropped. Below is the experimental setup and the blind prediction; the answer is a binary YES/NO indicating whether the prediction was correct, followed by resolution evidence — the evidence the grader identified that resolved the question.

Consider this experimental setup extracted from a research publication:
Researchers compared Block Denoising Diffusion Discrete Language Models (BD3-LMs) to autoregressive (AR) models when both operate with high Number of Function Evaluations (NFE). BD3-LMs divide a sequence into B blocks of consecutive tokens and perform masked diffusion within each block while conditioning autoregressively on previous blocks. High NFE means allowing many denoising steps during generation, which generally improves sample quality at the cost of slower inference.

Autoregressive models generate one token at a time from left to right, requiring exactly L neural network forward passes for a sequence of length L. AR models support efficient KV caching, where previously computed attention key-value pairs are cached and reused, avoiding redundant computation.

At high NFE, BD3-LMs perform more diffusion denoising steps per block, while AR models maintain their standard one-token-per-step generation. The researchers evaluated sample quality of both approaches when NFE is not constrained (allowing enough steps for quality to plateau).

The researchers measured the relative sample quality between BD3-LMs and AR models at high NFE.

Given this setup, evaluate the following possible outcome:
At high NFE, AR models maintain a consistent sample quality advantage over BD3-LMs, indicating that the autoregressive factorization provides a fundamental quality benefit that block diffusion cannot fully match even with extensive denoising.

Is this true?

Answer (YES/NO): YES